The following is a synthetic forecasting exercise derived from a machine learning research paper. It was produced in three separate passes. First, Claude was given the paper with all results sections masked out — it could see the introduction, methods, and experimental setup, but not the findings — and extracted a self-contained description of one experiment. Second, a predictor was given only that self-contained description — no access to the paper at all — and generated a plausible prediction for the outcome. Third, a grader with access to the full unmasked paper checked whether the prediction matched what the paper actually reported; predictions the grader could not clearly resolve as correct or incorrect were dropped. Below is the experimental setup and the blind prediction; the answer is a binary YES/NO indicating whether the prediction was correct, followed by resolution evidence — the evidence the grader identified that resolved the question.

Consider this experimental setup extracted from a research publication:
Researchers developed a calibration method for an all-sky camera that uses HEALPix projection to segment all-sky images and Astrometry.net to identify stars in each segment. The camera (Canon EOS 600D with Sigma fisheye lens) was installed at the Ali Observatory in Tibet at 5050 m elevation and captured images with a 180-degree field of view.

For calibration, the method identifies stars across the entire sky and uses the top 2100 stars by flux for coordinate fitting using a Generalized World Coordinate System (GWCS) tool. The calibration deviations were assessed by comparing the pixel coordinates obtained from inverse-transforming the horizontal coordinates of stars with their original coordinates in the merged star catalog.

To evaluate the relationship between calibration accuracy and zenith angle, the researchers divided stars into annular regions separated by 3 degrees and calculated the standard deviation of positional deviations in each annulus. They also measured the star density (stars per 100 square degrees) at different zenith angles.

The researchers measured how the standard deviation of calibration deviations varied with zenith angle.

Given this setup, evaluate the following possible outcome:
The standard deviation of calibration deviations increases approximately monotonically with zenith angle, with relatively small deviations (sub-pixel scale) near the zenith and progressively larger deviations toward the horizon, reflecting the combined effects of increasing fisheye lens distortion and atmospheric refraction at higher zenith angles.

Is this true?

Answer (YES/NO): NO